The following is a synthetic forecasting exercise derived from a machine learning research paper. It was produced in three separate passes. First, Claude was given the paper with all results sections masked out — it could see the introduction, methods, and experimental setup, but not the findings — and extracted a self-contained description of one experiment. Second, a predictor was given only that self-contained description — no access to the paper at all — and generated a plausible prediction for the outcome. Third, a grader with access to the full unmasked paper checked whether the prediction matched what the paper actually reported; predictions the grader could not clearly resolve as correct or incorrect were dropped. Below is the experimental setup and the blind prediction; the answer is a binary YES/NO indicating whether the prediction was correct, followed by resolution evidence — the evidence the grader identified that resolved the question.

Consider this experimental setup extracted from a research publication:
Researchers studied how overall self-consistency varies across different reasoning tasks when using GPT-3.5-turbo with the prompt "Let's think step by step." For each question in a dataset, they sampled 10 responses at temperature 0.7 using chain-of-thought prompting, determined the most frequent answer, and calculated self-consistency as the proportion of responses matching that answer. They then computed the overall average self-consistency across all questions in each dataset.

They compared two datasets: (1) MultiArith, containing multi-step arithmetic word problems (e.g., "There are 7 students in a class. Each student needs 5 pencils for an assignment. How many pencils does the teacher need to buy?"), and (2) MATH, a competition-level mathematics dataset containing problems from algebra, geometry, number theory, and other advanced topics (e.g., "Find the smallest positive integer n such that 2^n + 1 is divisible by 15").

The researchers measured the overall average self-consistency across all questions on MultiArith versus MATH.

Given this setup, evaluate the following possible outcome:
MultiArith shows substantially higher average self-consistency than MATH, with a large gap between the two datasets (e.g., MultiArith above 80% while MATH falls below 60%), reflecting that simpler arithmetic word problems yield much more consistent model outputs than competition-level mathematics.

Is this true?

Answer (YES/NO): YES